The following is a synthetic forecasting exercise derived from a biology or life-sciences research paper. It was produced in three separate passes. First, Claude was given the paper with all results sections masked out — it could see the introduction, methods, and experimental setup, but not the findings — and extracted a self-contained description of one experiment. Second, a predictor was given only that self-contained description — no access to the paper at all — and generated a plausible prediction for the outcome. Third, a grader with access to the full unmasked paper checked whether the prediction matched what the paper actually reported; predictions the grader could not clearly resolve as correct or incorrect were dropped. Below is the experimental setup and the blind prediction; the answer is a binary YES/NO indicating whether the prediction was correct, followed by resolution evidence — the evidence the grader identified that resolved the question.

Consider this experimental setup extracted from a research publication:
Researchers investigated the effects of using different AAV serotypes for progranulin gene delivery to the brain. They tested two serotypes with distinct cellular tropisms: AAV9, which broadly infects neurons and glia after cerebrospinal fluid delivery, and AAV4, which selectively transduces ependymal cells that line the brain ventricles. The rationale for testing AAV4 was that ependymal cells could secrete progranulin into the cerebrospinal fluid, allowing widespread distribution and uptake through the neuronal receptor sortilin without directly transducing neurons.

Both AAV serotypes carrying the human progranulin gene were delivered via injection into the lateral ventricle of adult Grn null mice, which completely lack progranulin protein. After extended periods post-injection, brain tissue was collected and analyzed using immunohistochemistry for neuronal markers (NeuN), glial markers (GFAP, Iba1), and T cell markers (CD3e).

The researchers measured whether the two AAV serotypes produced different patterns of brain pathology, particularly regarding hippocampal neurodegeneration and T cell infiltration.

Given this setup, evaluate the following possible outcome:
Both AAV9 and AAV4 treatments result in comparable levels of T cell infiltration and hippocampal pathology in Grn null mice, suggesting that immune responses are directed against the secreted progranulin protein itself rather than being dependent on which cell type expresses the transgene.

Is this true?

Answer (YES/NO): YES